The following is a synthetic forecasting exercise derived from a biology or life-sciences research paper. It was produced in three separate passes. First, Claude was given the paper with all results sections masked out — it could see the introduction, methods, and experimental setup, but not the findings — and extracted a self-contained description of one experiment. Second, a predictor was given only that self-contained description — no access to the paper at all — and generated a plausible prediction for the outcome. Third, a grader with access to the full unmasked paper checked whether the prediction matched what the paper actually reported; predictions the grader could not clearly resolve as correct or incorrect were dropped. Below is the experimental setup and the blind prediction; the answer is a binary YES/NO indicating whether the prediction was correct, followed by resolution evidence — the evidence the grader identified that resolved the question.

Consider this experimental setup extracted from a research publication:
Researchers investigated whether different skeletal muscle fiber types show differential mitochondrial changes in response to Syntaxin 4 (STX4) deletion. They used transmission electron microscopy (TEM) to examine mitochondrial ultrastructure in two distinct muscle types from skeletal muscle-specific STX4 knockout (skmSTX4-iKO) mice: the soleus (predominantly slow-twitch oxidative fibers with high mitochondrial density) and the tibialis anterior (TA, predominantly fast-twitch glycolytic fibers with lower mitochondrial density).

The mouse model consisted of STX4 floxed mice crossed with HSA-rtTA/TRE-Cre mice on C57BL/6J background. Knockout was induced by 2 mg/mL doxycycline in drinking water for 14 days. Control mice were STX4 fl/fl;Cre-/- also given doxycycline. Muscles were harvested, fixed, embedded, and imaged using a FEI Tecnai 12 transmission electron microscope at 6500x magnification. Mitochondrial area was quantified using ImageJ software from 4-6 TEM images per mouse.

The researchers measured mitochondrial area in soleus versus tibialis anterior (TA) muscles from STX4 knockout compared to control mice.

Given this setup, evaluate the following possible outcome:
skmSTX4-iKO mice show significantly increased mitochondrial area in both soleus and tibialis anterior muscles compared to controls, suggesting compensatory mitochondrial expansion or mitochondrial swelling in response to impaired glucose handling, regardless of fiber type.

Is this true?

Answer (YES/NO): NO